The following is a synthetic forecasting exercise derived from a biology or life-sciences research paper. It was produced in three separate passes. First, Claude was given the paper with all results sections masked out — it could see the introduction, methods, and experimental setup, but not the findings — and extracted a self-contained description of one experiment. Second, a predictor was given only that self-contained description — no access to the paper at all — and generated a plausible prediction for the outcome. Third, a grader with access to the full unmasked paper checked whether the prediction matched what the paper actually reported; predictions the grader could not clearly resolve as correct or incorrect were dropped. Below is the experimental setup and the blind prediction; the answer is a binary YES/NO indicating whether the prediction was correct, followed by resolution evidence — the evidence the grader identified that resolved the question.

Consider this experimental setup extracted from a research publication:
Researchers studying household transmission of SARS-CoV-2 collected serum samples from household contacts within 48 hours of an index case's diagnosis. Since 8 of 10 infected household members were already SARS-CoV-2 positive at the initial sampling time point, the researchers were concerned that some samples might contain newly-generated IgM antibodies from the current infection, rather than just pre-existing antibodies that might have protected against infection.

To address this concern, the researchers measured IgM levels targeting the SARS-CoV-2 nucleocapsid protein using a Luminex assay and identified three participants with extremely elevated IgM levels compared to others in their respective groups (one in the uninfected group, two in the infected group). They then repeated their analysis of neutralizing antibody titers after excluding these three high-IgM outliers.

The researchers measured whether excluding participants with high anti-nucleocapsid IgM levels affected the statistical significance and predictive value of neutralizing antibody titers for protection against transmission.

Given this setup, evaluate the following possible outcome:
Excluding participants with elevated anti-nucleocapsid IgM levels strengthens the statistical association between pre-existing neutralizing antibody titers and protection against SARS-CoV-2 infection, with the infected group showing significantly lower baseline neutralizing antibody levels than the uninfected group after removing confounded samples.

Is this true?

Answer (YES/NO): YES